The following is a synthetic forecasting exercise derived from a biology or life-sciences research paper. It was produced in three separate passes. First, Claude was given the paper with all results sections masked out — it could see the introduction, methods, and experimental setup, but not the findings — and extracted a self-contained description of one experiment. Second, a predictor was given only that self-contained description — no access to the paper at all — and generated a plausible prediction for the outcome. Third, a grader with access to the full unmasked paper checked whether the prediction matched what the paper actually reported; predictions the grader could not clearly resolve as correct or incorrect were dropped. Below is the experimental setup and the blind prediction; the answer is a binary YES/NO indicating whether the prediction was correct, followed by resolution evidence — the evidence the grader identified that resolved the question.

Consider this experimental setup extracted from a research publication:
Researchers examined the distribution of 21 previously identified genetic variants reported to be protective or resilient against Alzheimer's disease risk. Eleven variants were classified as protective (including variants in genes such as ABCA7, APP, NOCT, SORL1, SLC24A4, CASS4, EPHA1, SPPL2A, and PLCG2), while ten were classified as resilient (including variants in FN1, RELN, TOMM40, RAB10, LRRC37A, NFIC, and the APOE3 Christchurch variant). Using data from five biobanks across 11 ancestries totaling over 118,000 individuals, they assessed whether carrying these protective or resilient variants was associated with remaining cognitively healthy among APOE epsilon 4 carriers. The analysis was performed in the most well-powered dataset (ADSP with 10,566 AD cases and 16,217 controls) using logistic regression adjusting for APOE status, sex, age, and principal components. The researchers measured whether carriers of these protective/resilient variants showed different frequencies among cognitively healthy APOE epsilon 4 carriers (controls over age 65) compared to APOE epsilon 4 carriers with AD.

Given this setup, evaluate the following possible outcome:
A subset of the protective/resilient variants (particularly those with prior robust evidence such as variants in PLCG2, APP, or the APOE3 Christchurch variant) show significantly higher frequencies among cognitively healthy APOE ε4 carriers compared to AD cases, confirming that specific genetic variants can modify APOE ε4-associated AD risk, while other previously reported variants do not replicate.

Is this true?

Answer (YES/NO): NO